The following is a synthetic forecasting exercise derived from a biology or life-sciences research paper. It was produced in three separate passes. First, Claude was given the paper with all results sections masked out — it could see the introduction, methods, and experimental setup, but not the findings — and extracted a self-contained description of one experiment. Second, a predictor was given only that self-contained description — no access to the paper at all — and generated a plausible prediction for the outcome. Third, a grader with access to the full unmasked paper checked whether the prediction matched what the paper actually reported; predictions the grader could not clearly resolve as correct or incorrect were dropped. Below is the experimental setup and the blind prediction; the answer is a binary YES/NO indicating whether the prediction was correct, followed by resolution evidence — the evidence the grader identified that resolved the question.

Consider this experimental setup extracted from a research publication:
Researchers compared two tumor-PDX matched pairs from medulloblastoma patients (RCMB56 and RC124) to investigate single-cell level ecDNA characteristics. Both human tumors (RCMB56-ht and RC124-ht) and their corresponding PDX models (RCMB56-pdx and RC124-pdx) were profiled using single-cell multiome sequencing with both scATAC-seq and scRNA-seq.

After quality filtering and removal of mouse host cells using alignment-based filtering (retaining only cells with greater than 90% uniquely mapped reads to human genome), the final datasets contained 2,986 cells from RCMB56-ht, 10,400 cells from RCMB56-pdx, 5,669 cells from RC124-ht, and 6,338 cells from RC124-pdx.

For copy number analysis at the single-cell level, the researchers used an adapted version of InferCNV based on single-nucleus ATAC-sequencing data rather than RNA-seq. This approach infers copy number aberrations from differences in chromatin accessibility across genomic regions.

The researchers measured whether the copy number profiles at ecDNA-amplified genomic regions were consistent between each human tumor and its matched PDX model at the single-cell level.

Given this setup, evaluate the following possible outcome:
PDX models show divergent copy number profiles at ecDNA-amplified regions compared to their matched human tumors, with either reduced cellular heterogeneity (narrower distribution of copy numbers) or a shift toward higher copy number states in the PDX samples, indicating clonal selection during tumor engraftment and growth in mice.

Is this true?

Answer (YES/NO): NO